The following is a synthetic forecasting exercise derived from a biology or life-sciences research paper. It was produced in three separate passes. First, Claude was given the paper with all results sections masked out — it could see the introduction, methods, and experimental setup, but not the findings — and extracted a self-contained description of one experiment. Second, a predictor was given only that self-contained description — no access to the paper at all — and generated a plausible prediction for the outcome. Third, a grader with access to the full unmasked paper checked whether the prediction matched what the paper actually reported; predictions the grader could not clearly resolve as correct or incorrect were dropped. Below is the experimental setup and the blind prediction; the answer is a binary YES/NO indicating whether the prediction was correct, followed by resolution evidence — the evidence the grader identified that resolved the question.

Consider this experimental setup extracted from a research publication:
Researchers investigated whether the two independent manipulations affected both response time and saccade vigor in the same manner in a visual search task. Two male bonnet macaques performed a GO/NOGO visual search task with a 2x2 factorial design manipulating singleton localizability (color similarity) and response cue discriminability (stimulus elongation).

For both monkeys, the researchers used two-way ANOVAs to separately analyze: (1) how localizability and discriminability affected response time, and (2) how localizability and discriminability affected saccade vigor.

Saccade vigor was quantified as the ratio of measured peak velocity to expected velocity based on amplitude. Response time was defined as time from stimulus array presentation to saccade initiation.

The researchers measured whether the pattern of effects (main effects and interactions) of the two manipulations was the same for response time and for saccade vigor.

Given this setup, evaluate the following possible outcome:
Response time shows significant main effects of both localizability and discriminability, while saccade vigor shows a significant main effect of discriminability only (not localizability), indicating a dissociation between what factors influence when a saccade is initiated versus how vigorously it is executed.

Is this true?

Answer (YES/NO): NO